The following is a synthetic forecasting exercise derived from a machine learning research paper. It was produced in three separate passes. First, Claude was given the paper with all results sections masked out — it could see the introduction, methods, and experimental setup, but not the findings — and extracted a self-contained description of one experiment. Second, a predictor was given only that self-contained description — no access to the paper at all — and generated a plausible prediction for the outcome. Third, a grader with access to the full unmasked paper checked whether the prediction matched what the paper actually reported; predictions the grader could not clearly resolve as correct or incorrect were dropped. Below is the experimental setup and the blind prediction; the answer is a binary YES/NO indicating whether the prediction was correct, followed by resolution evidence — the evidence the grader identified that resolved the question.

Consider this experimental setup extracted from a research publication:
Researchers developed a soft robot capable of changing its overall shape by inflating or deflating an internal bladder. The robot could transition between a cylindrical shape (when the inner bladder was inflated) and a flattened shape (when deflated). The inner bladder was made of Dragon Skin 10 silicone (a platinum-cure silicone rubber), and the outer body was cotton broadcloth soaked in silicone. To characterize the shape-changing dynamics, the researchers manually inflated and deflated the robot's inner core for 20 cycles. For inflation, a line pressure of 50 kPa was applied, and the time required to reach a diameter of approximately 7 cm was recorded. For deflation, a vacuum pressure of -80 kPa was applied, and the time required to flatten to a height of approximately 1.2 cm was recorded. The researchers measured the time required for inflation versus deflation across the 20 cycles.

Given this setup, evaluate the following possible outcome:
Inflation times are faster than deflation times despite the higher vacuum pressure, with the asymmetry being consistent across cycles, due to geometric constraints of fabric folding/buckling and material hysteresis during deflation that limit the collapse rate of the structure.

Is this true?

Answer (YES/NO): NO